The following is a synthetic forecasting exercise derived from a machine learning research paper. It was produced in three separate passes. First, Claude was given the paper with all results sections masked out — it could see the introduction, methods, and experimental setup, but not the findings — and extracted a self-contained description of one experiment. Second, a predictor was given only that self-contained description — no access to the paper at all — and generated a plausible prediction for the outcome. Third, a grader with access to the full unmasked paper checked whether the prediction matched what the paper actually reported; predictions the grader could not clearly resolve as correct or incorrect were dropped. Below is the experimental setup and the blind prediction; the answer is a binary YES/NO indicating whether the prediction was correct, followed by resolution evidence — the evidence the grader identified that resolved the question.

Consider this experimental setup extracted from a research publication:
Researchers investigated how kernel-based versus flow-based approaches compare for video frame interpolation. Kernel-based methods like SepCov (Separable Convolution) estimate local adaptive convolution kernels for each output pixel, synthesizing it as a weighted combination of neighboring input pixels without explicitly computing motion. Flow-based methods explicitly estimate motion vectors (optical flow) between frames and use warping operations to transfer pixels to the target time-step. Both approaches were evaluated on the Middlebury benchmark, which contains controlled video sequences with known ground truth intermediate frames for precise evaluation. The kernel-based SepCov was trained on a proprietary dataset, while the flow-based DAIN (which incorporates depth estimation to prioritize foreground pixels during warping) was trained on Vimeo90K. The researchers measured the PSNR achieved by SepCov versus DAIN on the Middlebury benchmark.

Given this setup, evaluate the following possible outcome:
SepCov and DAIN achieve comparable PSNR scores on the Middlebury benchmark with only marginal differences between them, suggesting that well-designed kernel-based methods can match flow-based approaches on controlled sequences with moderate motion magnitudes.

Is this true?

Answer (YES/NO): NO